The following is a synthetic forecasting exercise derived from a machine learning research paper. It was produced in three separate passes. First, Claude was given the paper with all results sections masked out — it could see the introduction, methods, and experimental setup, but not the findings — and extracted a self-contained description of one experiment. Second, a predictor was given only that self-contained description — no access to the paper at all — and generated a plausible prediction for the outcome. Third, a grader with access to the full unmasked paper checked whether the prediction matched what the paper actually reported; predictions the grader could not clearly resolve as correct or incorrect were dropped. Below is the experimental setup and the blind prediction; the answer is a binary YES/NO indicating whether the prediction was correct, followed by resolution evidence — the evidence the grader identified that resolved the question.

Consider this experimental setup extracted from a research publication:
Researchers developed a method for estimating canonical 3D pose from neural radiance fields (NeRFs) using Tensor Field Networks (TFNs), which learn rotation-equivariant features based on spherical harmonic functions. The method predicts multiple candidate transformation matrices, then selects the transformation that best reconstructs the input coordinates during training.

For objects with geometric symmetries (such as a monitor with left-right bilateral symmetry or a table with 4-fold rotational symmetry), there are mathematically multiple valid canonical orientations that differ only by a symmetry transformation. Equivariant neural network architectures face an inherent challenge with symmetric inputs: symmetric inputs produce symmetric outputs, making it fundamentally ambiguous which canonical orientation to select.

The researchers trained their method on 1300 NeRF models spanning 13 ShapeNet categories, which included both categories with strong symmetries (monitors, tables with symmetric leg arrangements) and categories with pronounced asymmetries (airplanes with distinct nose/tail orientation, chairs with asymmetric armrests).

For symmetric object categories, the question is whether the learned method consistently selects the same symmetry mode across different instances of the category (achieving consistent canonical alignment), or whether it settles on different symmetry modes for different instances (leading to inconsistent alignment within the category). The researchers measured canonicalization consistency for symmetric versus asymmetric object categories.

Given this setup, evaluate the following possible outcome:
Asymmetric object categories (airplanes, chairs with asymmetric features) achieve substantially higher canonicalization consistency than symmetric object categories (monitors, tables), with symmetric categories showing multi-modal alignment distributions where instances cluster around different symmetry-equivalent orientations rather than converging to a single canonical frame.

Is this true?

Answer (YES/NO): NO